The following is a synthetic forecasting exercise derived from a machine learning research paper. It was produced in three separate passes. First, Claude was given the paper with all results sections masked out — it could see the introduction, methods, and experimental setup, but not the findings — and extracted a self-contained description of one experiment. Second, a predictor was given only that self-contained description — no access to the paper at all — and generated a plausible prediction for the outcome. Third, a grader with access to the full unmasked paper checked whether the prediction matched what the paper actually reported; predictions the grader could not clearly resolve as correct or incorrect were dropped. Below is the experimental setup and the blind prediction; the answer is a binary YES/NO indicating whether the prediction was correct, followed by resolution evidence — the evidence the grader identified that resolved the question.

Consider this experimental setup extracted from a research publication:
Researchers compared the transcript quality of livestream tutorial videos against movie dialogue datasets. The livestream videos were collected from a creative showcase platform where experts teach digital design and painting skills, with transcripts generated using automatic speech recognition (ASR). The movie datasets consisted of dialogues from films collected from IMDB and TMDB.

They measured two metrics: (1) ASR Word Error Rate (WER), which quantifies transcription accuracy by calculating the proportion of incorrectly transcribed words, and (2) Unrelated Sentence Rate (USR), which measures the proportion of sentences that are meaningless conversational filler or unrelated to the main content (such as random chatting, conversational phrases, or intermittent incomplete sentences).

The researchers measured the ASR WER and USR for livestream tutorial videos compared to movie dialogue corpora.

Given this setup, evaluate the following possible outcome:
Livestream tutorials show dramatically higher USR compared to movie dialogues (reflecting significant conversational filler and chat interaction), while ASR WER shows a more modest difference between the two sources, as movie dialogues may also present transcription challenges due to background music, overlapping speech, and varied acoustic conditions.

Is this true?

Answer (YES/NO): NO